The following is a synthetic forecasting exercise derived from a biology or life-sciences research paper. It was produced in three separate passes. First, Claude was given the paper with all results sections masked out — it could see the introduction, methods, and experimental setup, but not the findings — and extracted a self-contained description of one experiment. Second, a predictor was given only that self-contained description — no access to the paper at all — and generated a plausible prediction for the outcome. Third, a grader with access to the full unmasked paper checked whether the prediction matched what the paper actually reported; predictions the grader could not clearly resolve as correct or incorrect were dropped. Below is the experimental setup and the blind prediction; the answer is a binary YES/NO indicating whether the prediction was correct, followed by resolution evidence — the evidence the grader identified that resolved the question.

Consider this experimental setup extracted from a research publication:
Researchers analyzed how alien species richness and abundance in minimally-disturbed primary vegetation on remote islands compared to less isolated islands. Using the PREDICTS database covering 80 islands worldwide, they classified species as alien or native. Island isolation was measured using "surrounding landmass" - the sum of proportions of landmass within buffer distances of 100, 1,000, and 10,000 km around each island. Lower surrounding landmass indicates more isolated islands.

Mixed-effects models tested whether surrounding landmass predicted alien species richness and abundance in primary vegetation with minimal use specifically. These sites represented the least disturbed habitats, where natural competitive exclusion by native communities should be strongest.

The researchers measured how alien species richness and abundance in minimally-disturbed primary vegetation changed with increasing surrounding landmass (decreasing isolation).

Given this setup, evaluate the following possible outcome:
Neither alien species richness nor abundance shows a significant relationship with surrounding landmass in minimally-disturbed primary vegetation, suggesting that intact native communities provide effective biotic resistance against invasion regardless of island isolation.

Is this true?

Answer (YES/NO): NO